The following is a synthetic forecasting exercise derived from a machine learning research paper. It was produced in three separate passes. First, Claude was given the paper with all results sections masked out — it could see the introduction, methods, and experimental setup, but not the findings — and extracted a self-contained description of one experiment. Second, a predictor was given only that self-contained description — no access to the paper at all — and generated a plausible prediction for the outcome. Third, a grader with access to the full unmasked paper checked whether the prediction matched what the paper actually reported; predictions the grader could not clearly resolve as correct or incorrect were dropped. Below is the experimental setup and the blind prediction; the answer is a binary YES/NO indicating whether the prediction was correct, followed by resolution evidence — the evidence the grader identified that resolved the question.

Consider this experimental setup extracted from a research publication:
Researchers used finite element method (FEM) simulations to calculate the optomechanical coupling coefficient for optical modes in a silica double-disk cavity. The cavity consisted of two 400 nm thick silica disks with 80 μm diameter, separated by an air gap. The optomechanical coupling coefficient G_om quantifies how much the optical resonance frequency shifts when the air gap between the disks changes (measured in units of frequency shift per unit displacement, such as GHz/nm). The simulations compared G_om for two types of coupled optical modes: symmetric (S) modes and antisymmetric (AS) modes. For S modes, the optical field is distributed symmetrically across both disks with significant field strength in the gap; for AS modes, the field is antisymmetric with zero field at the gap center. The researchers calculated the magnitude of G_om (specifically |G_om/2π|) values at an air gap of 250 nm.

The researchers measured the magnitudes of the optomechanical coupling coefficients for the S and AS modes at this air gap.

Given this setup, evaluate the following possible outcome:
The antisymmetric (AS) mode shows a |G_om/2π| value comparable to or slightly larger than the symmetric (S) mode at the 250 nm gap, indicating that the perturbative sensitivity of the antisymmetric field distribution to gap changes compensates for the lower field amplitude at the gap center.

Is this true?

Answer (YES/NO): NO